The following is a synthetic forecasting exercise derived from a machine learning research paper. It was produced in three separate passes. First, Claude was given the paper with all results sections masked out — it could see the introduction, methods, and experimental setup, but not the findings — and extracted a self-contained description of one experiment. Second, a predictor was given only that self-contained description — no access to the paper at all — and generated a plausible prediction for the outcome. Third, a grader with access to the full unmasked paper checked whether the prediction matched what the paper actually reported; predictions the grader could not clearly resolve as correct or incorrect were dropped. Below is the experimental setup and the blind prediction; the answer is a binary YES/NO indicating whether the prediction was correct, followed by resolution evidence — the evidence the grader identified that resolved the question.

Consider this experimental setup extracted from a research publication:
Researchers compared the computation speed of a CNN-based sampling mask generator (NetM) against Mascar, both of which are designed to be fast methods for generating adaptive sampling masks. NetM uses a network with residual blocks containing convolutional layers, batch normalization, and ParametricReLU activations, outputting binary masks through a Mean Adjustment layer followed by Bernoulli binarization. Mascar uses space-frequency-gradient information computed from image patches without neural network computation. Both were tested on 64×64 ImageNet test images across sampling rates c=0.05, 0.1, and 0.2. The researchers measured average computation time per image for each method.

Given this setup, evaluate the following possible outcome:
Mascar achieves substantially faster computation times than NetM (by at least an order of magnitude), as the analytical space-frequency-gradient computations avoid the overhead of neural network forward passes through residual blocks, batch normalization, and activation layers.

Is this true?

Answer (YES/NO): NO